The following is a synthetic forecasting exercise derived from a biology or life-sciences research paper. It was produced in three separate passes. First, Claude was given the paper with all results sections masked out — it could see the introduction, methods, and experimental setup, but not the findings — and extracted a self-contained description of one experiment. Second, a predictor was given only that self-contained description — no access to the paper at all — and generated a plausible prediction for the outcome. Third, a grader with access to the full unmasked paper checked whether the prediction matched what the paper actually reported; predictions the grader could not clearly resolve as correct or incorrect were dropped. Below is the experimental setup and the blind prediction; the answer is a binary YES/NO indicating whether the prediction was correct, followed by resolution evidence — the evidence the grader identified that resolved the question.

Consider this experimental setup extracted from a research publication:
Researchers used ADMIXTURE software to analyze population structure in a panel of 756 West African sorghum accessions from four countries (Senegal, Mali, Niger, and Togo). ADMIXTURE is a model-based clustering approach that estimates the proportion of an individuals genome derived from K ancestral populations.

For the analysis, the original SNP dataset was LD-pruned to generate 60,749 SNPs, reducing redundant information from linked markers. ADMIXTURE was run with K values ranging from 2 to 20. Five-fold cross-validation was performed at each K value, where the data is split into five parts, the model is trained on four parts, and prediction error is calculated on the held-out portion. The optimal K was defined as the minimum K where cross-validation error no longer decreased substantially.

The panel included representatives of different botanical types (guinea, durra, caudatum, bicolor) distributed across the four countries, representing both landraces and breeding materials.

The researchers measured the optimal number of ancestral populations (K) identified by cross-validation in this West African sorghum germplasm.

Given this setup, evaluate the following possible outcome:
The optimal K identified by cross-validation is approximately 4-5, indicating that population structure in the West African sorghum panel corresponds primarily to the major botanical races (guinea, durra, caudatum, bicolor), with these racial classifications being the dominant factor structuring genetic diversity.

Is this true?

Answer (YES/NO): NO